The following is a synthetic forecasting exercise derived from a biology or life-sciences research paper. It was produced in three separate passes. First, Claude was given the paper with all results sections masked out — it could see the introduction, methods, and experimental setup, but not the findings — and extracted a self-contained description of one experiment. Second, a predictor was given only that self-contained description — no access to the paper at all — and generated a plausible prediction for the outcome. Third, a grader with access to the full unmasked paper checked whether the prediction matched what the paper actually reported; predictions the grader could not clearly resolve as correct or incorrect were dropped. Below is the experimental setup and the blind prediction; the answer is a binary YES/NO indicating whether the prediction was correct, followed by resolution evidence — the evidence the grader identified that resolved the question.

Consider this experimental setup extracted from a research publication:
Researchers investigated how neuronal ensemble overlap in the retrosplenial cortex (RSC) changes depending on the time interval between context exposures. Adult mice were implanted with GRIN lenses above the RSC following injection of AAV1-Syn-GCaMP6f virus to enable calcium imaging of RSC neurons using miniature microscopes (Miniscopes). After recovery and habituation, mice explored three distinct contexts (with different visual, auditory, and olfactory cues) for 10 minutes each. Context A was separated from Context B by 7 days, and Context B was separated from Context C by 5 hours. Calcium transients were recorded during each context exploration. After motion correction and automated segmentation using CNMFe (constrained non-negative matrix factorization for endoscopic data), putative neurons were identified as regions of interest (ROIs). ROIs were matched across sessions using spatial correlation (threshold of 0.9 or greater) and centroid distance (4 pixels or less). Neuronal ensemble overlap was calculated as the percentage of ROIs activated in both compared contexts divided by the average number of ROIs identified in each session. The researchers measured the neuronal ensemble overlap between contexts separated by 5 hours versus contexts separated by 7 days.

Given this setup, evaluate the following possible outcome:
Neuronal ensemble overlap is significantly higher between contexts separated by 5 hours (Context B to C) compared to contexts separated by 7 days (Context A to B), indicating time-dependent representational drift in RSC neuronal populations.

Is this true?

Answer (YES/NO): YES